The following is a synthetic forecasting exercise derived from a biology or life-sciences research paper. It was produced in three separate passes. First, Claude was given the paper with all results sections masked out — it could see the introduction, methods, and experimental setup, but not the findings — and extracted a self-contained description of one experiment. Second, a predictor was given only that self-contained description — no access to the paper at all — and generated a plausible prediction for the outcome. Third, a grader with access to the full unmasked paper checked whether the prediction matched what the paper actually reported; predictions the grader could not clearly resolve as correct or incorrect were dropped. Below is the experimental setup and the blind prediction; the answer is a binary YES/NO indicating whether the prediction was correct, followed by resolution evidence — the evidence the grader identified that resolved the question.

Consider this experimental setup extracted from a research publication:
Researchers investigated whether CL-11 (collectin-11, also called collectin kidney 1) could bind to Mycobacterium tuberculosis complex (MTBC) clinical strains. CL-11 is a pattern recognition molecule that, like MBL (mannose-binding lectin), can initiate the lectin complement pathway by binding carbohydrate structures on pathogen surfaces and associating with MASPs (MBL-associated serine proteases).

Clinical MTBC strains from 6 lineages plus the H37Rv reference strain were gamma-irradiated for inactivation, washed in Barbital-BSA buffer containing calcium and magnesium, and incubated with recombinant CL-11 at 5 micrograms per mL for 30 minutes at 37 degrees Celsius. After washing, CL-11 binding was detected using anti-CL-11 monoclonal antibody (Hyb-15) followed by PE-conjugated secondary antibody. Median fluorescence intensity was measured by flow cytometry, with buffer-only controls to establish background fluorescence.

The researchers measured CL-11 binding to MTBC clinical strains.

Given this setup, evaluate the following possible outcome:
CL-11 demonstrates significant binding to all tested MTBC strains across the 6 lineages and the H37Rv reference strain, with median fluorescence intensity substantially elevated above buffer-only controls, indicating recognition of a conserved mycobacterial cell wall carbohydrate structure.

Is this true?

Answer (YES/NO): NO